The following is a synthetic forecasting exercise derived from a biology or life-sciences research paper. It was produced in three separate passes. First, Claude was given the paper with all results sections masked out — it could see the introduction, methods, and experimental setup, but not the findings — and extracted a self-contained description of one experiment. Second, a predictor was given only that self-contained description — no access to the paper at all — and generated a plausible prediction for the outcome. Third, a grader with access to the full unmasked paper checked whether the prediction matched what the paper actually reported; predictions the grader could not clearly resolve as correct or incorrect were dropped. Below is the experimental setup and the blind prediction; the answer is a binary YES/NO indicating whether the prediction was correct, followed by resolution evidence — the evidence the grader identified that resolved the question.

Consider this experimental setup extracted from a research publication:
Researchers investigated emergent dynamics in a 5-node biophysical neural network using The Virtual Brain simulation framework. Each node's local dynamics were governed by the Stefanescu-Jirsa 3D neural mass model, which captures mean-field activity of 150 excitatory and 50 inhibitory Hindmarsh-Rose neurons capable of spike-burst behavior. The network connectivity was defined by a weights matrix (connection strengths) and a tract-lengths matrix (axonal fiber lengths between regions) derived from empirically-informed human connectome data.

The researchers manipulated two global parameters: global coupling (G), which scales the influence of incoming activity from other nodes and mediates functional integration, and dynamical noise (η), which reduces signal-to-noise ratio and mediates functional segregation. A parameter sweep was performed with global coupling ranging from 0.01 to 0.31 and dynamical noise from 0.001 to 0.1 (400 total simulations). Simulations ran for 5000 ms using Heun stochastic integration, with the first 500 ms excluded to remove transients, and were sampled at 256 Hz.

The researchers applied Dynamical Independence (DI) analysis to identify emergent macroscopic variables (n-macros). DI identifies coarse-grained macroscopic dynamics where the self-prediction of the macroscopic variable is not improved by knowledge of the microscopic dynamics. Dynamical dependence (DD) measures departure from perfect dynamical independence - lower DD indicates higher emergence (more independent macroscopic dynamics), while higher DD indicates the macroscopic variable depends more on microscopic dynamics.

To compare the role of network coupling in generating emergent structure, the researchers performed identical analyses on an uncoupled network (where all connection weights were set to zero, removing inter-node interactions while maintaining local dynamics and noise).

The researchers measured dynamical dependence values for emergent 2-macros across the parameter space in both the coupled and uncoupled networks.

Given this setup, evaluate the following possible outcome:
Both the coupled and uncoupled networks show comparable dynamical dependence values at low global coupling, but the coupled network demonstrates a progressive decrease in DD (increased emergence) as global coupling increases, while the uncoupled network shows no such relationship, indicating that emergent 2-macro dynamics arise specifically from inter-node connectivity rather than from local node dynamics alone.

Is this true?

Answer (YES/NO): NO